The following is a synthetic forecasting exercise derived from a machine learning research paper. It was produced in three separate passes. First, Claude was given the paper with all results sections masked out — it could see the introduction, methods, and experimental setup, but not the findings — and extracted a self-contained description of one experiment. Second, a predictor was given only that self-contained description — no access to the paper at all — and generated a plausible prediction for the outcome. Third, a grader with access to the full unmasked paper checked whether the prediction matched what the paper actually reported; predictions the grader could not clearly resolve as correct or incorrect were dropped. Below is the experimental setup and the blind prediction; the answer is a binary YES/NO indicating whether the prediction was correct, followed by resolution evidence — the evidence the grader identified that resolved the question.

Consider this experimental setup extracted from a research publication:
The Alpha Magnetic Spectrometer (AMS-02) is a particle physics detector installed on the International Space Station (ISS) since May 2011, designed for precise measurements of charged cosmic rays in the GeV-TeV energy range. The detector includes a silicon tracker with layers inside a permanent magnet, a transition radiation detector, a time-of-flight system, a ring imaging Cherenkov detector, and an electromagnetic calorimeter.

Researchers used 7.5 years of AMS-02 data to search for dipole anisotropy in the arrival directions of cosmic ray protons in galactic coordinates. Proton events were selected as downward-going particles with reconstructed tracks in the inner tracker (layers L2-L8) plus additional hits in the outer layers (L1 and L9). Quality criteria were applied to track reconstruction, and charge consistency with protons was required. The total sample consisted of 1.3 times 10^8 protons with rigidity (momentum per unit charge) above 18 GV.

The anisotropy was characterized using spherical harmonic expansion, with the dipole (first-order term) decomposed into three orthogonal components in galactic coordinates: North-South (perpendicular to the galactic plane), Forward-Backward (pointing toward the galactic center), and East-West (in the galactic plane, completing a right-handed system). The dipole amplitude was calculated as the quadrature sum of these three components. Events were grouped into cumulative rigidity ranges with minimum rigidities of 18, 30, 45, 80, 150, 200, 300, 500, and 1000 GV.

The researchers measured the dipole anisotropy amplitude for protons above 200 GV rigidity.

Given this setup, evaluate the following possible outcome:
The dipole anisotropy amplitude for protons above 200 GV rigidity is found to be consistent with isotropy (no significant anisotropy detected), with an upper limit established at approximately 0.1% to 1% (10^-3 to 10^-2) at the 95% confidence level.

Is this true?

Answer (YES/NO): YES